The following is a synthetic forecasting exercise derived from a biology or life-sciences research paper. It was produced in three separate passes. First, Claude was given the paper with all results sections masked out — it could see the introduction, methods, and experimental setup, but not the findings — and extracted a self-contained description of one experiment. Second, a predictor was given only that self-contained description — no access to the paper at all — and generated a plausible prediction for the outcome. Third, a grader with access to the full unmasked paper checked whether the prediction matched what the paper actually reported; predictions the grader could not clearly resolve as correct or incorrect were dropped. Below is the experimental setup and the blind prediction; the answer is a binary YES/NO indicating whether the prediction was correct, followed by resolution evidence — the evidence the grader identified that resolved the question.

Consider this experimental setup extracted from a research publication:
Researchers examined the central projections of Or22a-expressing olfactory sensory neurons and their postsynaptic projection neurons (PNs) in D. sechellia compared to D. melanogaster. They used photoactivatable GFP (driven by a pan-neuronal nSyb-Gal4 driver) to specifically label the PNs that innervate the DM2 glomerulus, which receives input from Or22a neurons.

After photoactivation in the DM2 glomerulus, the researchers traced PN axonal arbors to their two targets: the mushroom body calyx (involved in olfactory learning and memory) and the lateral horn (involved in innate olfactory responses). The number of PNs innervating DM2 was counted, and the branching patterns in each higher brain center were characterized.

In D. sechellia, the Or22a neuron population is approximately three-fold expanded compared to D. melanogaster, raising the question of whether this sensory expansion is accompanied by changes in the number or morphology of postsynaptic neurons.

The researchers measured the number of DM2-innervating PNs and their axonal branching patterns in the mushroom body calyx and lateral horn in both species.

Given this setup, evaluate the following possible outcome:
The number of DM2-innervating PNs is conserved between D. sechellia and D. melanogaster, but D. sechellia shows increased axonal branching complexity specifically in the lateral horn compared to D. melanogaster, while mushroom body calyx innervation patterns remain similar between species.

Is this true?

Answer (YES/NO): YES